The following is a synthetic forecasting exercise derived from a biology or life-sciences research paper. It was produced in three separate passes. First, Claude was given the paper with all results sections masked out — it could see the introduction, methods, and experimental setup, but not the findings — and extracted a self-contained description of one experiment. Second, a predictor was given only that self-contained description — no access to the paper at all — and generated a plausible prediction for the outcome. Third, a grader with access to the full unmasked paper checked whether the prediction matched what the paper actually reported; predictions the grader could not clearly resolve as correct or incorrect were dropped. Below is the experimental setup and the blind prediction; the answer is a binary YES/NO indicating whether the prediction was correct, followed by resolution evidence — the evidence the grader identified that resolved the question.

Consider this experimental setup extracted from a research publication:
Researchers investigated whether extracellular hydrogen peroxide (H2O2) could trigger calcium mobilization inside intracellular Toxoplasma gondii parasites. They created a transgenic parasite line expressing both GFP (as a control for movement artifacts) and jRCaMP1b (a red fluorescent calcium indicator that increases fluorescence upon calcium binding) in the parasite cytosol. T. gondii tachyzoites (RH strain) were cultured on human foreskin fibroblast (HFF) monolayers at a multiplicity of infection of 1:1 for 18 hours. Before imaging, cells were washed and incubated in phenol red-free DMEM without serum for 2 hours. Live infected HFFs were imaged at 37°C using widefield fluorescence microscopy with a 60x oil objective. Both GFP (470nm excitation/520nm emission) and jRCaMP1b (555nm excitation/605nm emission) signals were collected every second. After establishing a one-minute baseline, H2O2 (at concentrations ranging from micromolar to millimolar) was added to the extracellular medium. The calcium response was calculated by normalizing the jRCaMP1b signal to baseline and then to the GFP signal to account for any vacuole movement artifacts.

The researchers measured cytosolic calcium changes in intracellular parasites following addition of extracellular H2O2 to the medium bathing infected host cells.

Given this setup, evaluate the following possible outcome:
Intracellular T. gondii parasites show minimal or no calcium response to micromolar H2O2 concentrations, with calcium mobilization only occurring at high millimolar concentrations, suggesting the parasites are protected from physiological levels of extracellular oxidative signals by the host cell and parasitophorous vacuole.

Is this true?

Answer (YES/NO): NO